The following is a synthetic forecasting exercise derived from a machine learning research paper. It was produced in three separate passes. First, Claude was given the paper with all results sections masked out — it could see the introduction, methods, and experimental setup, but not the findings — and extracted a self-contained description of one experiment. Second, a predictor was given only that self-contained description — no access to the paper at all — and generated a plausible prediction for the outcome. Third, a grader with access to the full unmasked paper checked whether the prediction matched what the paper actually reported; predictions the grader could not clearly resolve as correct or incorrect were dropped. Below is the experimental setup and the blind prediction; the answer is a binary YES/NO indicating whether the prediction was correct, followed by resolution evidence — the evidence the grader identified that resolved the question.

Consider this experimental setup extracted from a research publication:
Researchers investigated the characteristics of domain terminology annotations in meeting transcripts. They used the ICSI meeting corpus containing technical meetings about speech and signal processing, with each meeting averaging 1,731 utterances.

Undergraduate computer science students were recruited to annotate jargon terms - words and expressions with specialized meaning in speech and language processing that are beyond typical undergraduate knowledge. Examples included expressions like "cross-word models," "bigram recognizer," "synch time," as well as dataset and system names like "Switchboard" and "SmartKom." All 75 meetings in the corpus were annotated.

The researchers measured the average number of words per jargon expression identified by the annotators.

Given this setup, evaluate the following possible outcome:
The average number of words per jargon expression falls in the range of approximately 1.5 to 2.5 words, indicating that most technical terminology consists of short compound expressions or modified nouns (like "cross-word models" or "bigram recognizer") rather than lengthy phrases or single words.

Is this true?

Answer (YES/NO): NO